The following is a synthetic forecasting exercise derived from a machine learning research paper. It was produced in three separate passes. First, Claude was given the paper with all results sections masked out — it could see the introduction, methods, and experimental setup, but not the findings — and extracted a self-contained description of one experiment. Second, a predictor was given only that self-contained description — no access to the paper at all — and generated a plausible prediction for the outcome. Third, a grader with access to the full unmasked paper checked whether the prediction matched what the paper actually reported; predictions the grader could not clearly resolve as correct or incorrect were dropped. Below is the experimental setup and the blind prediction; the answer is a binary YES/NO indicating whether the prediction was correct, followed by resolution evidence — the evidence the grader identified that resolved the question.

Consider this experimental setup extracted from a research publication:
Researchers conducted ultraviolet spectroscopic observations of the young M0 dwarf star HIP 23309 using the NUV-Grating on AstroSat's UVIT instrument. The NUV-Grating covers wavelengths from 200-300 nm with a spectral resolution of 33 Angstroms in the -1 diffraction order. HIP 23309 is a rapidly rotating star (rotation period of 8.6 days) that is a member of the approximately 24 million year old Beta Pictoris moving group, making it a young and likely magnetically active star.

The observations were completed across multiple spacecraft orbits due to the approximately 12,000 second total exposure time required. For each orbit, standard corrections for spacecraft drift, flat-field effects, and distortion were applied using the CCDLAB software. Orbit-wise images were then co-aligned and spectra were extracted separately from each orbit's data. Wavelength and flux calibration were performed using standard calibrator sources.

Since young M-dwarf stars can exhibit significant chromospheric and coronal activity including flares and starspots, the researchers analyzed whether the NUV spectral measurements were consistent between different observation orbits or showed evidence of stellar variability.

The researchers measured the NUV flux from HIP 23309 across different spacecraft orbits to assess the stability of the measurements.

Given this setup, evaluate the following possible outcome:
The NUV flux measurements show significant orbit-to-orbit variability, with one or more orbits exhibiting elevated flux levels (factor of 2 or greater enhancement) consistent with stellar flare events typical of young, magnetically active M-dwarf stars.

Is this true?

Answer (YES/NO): NO